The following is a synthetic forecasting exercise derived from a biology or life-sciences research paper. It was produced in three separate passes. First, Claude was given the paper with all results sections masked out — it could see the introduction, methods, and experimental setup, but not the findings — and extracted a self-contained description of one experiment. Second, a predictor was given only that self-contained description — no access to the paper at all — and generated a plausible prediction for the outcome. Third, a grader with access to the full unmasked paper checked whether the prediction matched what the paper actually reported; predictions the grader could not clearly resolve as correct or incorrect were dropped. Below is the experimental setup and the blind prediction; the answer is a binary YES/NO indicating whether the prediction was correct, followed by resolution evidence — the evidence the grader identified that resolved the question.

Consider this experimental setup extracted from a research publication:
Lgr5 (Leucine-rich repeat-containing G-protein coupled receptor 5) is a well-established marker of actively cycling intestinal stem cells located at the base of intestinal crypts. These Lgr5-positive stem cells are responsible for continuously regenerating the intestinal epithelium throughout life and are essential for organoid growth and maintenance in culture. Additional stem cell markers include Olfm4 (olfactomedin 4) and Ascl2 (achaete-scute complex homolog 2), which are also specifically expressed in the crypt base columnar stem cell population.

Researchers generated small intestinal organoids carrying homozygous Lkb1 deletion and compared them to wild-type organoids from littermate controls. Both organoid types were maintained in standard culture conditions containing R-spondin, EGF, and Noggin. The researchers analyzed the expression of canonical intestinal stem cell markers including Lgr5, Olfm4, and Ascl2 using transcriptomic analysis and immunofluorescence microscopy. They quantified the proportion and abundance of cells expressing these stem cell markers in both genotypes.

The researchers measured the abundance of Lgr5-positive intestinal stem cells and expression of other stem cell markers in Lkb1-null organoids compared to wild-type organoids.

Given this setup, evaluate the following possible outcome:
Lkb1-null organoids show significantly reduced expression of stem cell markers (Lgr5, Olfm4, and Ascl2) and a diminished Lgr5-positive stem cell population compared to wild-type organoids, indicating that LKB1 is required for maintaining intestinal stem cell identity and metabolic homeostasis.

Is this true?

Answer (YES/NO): YES